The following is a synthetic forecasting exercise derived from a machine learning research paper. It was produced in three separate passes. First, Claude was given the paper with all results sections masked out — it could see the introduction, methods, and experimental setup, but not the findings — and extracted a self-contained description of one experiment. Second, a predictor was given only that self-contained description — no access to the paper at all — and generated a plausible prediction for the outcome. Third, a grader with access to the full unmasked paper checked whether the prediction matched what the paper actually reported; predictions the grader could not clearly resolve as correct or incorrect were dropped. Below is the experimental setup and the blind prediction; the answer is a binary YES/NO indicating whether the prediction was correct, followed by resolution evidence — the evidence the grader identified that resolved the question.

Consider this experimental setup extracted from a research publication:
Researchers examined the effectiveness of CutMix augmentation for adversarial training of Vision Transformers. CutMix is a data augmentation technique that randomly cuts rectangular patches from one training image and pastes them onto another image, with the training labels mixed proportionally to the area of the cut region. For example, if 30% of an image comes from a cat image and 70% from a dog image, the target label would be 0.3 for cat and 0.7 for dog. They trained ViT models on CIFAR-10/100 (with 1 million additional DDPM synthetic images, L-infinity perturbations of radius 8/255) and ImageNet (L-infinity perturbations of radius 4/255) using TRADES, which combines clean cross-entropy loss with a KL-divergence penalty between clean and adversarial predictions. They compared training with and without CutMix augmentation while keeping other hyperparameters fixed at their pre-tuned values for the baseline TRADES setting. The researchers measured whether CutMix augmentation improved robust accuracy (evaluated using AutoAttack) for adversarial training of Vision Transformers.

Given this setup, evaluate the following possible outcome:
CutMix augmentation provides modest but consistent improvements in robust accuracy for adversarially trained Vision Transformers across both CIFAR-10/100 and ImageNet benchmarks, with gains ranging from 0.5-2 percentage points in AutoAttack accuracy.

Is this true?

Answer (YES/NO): NO